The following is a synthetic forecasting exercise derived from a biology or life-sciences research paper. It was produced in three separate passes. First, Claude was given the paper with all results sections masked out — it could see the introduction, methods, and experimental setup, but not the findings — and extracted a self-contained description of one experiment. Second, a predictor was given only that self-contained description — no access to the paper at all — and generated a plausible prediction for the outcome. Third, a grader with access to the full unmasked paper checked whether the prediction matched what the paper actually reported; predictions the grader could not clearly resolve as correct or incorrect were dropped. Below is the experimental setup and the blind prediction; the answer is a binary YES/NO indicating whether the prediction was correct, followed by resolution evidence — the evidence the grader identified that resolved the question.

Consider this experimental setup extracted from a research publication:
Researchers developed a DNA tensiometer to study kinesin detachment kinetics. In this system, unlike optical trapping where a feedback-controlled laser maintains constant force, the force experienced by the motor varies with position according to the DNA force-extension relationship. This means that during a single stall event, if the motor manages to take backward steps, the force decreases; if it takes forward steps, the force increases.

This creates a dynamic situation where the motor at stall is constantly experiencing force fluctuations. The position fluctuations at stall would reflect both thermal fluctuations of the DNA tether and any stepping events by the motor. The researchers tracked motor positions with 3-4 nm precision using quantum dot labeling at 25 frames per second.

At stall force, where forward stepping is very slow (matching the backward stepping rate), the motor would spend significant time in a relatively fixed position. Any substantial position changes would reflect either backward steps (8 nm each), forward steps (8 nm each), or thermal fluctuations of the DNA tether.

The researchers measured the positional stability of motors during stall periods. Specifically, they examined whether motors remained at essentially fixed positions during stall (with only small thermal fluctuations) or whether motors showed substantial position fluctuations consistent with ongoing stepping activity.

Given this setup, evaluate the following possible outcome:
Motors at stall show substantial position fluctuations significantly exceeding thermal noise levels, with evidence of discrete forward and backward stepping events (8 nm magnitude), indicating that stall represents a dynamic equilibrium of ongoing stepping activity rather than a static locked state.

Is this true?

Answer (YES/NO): NO